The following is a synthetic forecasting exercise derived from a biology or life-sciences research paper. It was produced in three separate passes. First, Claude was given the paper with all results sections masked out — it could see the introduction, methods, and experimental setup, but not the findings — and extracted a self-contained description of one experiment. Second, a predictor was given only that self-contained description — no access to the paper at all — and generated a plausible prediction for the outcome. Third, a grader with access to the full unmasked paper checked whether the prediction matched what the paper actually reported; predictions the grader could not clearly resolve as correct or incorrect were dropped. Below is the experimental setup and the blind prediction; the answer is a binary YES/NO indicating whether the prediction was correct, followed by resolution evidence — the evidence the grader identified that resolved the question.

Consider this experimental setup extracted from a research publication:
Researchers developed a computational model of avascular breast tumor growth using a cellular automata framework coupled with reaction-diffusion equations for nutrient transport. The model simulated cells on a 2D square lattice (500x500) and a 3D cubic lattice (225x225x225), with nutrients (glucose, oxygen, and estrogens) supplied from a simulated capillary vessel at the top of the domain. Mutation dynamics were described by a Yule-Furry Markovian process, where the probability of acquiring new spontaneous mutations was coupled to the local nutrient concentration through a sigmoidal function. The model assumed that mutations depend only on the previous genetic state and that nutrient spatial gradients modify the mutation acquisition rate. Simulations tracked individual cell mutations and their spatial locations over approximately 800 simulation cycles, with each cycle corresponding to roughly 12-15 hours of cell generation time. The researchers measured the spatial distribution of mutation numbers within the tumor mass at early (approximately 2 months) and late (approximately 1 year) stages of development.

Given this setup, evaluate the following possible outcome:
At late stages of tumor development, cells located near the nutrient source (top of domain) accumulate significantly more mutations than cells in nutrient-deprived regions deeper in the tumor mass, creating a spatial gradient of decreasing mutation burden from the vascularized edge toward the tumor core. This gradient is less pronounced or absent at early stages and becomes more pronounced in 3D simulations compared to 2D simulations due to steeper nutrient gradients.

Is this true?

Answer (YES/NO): NO